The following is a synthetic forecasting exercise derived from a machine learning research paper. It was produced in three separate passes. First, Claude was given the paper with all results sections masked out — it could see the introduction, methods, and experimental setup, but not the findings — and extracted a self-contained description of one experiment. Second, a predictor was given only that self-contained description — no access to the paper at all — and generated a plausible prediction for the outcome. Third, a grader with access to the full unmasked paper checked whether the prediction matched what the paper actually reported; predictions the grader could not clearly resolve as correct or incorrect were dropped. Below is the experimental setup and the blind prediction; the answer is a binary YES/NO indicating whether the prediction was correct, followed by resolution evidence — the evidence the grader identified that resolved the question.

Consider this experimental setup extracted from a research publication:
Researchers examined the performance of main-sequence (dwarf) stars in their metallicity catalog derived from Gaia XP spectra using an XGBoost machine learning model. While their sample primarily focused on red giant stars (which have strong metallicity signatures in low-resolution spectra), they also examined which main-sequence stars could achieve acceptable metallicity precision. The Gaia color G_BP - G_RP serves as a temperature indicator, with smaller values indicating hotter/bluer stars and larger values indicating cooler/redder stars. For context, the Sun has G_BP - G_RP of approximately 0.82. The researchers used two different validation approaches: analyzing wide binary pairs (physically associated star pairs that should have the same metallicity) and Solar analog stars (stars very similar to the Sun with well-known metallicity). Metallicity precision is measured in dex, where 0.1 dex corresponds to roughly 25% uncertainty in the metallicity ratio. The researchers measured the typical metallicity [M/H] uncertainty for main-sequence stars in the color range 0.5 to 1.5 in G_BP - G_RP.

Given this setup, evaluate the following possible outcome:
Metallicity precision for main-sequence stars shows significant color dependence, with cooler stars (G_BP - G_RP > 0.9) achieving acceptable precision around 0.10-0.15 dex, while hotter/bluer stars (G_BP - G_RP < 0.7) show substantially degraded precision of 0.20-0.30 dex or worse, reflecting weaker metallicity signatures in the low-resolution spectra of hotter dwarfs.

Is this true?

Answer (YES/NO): NO